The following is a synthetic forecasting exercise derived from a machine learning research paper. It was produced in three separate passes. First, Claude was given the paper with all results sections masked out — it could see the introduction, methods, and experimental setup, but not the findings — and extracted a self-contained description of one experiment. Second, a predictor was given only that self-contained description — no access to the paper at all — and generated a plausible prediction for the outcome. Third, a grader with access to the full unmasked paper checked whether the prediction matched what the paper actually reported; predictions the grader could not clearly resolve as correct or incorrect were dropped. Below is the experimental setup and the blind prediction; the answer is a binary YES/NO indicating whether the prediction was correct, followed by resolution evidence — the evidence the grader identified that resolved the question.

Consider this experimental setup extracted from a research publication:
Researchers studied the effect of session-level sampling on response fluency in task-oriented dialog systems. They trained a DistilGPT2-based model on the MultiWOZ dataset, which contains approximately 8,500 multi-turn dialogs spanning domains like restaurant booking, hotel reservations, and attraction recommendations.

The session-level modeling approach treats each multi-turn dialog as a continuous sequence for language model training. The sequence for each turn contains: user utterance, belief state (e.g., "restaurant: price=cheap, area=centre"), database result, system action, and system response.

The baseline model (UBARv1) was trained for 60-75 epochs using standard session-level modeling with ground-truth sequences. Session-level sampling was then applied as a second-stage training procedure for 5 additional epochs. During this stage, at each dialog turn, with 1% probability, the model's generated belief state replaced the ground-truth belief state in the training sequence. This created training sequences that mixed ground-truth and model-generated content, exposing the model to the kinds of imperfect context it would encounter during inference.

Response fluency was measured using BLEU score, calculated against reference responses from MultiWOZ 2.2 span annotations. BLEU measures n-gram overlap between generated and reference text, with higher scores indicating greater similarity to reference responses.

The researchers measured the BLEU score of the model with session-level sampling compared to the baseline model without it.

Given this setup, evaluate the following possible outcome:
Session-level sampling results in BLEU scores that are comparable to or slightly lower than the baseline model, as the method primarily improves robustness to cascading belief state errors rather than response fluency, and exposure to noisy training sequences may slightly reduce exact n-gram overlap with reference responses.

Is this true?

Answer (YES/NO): YES